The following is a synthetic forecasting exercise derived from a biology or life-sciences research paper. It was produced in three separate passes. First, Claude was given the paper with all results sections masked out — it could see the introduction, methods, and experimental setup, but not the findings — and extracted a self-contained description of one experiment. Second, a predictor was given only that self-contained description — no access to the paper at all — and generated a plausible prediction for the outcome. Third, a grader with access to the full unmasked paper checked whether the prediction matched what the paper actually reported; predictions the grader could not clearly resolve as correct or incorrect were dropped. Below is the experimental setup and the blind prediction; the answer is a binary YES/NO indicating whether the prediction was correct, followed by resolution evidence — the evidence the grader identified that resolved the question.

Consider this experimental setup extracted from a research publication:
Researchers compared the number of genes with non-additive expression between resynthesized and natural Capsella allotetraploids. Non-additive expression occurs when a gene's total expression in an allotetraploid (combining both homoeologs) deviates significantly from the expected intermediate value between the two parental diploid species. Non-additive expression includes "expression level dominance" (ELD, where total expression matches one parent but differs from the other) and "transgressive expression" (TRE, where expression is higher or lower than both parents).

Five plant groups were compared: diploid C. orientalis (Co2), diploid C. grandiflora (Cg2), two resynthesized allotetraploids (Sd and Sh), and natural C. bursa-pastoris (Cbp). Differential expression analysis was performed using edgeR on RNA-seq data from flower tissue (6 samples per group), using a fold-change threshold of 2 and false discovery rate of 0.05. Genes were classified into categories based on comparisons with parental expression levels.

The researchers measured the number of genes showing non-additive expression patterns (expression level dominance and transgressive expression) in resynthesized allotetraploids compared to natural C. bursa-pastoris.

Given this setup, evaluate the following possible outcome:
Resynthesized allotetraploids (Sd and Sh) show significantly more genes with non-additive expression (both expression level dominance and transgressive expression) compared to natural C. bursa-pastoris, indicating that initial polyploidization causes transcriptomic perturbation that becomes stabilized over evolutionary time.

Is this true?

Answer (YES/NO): NO